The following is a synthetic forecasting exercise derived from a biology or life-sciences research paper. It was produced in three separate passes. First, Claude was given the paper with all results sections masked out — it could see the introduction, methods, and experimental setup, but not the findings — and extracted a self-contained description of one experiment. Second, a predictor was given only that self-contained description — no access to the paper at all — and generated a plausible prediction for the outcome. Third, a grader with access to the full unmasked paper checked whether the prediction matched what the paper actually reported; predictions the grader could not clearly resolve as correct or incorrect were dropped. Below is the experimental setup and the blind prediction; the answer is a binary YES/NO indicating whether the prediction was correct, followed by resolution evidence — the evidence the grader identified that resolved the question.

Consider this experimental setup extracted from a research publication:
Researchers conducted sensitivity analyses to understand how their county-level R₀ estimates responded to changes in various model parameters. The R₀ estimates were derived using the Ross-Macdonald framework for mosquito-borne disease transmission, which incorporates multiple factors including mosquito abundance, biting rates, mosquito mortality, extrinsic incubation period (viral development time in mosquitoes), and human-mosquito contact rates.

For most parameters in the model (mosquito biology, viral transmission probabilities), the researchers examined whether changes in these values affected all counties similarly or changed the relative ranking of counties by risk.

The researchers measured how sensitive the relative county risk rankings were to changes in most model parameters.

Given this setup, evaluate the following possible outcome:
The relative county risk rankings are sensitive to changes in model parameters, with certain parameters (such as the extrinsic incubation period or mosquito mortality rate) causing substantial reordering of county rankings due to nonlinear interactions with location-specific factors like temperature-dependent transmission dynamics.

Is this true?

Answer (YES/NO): NO